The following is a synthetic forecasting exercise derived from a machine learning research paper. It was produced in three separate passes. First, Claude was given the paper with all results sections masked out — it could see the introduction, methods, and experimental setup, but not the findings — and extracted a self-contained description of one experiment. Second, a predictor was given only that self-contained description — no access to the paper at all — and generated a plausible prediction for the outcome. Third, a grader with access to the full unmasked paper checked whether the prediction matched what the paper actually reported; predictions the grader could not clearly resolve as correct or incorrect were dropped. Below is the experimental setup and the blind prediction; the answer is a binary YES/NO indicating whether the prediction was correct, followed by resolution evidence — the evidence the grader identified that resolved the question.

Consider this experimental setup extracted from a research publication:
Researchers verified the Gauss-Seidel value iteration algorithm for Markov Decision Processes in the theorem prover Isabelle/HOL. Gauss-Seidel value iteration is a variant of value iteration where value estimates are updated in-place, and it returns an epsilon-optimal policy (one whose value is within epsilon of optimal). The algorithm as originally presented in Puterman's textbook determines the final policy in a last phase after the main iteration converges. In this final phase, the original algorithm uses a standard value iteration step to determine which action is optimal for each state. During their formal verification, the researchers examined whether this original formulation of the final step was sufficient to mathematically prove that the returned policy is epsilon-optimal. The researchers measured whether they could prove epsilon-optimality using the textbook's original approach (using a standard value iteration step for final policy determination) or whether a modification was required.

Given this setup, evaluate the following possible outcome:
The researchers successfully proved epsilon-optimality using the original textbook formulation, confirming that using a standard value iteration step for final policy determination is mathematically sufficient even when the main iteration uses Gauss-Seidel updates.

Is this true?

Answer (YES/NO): NO